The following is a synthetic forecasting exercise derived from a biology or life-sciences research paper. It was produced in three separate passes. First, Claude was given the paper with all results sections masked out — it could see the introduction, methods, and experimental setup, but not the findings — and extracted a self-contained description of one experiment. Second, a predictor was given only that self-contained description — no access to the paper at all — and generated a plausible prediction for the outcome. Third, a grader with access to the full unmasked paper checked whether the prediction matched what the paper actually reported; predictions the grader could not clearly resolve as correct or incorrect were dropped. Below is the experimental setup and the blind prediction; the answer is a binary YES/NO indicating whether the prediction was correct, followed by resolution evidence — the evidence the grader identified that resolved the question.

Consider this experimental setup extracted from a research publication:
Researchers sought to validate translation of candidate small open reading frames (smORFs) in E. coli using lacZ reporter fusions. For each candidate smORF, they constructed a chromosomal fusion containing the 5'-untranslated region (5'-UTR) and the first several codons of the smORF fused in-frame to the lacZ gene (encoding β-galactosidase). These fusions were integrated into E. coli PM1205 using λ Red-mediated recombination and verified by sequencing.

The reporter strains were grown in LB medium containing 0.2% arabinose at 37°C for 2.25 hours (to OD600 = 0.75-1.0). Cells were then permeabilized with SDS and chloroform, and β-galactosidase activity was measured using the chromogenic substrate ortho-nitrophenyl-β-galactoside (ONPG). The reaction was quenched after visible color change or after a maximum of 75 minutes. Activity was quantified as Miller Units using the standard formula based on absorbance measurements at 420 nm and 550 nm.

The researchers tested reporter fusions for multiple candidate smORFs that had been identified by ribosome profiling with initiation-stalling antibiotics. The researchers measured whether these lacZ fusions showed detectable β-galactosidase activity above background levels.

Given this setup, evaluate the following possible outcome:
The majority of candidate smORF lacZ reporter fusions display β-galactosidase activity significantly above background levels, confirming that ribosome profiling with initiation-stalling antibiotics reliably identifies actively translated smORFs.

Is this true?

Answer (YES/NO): YES